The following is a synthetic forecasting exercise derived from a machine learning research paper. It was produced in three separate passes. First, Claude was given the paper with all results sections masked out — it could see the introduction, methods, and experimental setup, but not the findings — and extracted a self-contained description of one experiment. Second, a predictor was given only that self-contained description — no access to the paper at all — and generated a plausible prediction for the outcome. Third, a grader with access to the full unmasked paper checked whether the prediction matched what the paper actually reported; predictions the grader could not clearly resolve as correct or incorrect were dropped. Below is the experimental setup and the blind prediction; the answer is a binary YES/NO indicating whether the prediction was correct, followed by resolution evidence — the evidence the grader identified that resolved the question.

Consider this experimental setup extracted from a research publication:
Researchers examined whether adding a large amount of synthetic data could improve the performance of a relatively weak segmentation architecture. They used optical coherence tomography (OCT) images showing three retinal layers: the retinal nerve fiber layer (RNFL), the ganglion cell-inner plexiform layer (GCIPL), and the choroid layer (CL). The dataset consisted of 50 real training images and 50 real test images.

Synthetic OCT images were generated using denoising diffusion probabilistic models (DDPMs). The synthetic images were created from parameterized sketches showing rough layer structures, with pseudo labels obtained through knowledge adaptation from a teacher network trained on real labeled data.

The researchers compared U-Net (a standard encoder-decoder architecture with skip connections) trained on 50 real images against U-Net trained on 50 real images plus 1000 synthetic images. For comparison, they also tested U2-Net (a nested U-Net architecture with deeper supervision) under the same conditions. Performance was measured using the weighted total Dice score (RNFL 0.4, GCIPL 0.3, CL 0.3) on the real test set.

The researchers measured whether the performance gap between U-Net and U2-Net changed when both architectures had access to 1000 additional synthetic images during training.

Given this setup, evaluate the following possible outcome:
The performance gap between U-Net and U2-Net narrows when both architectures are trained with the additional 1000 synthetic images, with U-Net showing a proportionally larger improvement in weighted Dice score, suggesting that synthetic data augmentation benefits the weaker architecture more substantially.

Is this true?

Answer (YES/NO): YES